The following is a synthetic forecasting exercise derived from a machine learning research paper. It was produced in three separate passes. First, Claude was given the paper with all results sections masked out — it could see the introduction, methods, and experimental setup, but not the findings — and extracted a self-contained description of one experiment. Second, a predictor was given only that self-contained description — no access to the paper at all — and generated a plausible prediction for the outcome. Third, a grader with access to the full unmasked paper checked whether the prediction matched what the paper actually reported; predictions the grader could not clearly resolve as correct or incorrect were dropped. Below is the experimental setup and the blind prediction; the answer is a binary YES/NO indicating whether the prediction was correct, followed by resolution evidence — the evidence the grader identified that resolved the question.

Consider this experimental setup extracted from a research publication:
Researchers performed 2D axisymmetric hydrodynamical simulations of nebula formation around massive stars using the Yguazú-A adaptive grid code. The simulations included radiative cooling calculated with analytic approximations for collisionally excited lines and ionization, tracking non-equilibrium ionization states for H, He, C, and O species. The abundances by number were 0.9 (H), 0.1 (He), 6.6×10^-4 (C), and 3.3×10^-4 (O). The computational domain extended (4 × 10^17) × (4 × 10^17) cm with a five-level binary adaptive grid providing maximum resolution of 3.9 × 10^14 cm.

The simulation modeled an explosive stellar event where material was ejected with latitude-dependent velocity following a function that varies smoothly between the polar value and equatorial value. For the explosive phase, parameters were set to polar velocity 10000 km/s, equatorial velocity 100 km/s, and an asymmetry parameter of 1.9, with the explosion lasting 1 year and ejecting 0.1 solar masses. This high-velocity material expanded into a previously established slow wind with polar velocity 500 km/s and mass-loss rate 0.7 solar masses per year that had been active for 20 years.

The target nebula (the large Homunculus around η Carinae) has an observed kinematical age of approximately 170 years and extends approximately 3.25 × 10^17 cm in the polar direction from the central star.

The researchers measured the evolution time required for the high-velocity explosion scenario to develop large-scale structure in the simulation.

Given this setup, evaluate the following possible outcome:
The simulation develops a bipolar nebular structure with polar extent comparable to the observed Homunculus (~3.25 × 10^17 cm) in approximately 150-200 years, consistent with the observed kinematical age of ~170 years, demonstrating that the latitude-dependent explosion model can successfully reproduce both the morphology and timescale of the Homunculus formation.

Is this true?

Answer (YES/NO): NO